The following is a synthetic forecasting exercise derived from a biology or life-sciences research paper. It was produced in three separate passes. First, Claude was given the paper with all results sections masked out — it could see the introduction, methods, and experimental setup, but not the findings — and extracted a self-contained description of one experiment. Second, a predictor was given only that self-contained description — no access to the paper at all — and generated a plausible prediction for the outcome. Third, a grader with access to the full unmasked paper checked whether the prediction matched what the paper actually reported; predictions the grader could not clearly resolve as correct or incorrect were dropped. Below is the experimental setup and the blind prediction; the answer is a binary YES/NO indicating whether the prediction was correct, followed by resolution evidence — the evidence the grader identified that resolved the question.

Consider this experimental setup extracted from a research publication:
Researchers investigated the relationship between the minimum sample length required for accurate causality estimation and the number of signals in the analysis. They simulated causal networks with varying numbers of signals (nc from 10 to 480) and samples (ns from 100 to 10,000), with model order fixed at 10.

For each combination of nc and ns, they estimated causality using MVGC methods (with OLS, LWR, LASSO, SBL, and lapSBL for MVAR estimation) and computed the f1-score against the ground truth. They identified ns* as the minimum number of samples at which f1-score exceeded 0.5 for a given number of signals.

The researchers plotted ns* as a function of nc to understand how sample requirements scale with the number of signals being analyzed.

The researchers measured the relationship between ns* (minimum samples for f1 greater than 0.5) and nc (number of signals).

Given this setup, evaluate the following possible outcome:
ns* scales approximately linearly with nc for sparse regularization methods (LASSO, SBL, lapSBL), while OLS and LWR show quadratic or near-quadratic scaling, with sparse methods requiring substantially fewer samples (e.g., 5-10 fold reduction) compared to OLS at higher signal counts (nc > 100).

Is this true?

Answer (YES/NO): NO